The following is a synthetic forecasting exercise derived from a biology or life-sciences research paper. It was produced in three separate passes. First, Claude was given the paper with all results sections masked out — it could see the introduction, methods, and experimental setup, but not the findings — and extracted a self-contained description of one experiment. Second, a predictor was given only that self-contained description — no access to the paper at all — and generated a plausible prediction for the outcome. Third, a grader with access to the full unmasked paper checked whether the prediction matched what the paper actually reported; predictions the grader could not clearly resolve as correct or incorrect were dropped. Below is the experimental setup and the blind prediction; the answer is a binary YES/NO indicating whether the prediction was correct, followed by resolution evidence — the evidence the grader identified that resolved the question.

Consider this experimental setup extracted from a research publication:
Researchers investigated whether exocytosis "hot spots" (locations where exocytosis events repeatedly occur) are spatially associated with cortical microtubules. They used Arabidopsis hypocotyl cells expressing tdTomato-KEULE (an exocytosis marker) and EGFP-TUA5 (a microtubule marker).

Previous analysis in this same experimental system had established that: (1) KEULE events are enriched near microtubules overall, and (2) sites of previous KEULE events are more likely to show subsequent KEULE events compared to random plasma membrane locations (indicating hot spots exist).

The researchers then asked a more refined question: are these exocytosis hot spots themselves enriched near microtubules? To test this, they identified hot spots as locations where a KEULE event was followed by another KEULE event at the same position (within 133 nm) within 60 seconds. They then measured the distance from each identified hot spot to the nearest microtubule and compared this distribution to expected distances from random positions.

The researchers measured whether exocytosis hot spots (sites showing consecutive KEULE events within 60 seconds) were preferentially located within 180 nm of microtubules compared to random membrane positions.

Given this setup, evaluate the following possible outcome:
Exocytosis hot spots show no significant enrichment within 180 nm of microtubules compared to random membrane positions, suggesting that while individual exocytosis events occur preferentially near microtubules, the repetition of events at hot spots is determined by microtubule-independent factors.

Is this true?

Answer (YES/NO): NO